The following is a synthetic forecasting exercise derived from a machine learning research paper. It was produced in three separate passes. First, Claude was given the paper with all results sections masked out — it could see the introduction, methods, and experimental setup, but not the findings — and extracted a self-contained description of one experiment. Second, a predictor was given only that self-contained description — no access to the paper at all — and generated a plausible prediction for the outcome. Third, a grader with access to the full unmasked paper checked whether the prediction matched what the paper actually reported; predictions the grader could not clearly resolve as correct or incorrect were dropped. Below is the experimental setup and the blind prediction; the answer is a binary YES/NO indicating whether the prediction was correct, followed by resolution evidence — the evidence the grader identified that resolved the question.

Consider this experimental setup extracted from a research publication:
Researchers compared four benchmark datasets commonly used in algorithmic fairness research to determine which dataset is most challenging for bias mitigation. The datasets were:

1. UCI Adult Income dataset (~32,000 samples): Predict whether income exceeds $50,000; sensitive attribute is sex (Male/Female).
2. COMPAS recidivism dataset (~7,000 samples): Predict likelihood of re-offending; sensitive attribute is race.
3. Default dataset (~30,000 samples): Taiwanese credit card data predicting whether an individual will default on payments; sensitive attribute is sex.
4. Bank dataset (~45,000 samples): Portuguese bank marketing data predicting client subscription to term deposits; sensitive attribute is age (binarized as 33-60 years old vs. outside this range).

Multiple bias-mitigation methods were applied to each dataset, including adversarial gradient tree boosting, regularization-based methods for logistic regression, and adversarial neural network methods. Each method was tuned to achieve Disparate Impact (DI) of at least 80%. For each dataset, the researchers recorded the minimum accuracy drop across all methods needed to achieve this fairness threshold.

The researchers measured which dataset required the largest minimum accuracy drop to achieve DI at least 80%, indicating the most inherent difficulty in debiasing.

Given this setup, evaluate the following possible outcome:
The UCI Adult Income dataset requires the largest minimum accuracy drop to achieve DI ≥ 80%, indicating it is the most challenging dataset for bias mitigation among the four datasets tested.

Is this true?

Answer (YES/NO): YES